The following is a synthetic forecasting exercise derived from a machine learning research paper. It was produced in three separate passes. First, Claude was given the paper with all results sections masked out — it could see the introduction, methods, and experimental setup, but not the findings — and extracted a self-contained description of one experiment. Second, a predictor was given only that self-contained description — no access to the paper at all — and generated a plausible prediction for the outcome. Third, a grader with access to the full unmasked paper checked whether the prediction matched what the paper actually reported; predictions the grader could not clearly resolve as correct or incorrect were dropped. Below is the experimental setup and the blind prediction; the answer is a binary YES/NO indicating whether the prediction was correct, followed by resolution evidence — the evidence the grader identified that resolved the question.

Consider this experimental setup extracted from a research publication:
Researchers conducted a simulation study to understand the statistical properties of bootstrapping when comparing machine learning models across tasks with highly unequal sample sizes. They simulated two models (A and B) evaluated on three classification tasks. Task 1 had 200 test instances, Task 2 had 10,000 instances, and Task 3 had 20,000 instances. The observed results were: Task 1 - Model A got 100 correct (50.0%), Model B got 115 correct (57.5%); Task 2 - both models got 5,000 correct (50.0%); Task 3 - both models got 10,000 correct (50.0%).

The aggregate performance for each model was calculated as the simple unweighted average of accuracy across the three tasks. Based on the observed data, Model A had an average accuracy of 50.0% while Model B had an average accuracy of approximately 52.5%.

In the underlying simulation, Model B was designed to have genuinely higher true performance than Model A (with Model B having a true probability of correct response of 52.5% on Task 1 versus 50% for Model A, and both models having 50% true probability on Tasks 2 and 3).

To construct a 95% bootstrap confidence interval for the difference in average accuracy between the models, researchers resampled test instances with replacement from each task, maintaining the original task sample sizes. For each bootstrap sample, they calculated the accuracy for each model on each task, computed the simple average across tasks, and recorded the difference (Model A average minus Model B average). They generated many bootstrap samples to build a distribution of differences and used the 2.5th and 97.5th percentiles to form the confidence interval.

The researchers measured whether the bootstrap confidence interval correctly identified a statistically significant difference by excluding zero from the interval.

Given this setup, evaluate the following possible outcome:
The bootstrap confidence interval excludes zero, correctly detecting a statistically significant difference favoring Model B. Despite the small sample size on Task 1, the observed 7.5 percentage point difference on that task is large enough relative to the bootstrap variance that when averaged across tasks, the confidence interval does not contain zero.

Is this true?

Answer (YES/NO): NO